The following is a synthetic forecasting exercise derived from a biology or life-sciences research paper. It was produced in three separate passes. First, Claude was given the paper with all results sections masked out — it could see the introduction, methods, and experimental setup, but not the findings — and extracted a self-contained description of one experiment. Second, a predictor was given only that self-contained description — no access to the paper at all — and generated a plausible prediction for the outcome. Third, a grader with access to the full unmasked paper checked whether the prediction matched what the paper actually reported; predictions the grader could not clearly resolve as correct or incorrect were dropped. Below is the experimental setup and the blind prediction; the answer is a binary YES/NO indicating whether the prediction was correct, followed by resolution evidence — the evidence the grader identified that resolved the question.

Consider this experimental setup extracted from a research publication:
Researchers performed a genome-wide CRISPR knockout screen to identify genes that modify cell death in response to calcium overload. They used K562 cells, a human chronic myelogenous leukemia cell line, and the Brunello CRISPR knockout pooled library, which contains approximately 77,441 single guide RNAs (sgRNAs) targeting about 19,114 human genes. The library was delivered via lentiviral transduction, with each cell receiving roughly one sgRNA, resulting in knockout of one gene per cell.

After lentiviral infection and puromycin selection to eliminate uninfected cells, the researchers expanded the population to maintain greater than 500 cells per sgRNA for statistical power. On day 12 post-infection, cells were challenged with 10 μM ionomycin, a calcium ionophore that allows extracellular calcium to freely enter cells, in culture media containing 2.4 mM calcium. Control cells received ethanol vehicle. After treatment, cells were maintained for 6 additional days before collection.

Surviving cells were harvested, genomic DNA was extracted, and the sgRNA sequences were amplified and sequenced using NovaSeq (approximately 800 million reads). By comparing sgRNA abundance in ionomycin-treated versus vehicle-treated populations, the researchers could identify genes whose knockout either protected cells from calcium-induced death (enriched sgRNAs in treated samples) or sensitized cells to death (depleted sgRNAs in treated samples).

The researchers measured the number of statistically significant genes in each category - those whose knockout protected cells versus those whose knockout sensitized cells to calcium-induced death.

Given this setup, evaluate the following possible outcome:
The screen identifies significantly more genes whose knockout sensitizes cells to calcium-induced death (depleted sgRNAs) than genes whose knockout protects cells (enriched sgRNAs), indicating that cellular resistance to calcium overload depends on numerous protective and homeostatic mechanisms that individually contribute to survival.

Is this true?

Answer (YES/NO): NO